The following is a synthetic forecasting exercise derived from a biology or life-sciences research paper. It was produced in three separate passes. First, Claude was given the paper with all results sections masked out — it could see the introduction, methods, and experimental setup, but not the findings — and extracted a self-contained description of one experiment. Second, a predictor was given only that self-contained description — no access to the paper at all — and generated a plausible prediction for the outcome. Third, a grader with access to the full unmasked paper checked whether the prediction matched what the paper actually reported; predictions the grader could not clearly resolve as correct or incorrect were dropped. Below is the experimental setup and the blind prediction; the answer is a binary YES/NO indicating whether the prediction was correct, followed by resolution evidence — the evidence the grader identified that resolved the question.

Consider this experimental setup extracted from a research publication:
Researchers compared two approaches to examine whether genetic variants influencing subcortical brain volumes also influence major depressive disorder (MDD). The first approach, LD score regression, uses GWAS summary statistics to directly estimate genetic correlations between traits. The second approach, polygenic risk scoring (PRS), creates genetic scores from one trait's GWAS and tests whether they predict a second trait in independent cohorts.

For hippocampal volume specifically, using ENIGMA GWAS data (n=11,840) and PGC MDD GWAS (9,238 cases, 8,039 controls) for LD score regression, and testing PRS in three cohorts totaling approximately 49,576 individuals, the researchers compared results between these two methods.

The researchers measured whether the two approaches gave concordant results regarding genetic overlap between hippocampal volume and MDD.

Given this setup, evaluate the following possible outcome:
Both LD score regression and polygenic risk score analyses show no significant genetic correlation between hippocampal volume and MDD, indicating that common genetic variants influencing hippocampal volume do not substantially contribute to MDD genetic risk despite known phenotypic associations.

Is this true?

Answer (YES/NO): NO